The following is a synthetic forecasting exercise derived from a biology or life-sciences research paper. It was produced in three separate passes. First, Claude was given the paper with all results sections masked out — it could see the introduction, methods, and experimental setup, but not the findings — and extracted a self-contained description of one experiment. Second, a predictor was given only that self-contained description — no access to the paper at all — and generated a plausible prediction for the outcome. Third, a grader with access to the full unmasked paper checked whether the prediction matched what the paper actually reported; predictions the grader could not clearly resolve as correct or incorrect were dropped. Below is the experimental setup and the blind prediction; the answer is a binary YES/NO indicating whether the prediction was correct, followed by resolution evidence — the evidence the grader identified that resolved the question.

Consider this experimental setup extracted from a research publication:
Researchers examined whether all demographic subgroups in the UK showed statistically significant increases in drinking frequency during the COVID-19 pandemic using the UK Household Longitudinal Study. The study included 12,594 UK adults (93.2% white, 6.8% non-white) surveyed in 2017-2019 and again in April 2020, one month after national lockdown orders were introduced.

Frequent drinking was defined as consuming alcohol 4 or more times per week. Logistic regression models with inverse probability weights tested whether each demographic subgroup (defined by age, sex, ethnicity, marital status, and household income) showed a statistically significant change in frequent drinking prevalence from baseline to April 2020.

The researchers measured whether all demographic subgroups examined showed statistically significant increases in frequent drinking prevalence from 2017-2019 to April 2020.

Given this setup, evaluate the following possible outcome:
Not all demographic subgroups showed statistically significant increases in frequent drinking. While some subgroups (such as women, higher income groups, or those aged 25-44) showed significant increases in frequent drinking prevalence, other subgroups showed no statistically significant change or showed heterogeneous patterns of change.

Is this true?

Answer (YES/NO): YES